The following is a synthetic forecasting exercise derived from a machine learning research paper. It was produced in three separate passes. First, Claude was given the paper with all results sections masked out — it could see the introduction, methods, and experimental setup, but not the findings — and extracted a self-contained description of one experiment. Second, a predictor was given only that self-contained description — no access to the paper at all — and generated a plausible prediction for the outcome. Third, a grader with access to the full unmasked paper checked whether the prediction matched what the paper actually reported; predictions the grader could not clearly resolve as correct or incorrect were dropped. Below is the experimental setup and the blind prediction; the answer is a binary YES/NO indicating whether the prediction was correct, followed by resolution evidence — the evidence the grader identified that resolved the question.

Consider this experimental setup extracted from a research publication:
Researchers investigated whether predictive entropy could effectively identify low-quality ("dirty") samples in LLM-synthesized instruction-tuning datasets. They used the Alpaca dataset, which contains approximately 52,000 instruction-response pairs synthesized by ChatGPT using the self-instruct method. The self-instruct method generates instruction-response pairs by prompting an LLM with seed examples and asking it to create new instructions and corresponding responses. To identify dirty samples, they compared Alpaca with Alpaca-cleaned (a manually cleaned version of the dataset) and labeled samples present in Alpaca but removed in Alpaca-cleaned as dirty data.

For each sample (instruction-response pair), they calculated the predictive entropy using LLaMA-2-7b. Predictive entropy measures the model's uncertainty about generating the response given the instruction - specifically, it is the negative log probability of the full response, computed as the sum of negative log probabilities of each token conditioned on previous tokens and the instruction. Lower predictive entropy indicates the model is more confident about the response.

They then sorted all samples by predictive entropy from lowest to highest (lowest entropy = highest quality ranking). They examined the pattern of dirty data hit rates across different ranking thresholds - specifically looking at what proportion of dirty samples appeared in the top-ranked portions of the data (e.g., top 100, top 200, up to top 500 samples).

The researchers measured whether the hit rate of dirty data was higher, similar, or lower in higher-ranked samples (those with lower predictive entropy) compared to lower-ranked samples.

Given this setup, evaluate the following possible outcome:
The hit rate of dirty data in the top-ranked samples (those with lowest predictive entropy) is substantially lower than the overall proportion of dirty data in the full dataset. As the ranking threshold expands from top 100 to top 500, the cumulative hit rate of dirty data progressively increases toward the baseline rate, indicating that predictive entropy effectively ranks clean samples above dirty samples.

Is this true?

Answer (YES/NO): NO